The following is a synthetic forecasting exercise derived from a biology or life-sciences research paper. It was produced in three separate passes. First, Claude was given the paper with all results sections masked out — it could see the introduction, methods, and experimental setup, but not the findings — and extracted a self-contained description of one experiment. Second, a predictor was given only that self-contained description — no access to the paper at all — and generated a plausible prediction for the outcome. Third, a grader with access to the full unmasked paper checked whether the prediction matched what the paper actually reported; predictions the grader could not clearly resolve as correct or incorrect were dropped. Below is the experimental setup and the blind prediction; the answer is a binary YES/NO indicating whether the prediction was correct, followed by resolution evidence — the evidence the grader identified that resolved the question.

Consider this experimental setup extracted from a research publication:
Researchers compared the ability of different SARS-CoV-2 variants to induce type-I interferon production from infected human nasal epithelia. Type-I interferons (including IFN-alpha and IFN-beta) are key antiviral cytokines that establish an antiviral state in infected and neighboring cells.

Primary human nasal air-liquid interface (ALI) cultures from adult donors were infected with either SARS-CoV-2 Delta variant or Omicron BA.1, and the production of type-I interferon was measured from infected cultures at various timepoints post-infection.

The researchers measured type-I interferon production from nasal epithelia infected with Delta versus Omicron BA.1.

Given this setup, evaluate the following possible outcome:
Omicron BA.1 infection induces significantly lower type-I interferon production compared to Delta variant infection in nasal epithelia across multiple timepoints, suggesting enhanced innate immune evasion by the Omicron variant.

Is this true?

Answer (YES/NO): NO